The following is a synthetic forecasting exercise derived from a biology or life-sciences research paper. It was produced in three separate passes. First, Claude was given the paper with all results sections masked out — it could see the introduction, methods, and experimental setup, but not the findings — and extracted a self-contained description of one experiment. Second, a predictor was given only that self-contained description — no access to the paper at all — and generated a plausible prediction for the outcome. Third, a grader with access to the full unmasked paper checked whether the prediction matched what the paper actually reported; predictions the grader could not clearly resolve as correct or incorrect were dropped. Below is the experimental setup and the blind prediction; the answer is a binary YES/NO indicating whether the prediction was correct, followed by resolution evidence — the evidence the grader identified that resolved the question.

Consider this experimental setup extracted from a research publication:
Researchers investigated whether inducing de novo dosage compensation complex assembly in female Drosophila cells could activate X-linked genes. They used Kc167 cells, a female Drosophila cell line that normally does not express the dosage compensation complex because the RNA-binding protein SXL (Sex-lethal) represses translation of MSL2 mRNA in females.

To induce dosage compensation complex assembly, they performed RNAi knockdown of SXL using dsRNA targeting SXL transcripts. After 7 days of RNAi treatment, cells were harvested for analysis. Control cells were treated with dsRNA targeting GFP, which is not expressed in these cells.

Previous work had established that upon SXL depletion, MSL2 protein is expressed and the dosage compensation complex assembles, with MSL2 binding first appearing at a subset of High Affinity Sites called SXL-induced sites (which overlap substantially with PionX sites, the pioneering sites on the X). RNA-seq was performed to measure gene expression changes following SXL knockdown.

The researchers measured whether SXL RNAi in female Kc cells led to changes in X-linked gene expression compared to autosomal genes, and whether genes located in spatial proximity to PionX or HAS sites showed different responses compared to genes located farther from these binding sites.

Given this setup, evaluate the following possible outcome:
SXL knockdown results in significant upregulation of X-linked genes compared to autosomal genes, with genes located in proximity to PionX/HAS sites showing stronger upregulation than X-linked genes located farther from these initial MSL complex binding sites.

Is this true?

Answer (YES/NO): YES